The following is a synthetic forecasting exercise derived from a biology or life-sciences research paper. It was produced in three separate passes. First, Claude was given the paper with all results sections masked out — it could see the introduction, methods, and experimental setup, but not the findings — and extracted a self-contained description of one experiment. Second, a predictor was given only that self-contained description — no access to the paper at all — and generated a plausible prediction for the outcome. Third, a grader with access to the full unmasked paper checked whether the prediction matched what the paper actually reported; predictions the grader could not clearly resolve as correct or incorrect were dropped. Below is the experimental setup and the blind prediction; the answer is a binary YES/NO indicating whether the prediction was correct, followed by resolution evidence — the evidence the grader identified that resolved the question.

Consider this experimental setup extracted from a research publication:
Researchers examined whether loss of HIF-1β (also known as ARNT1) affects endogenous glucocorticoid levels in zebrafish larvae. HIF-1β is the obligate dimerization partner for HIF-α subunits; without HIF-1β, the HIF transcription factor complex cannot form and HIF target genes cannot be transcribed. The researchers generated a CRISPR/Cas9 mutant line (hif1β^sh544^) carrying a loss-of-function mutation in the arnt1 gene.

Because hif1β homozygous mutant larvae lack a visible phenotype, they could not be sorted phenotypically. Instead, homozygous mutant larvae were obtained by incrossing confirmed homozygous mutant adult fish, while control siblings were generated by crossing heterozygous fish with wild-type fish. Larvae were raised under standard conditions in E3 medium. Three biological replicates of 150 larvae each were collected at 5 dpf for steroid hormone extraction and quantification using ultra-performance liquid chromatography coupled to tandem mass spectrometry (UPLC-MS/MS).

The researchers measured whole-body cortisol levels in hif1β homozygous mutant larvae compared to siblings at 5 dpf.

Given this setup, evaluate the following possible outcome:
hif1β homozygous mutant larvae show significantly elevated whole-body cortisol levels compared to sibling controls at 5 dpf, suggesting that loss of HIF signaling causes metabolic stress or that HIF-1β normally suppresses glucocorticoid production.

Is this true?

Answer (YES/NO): YES